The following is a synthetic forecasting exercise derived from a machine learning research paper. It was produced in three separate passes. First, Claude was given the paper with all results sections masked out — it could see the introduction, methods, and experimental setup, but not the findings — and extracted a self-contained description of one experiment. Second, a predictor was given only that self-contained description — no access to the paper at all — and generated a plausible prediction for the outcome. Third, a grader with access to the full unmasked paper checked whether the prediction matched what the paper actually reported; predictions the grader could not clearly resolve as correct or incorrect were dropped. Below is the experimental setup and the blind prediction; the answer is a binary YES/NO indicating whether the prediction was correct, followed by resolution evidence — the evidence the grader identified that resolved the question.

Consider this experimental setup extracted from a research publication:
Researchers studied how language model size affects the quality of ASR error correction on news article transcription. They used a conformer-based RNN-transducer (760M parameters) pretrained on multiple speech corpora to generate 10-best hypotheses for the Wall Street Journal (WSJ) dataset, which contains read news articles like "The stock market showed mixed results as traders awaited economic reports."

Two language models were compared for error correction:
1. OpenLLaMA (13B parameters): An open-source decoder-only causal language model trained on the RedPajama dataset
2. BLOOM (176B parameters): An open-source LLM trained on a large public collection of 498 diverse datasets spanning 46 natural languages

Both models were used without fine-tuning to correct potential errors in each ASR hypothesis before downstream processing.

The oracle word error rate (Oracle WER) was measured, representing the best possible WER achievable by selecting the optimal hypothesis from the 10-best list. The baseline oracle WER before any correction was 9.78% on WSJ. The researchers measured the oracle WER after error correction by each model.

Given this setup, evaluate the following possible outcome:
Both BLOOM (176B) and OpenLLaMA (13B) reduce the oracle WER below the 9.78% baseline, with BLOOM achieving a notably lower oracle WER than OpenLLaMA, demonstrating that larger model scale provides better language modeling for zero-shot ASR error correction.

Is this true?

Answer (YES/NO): NO